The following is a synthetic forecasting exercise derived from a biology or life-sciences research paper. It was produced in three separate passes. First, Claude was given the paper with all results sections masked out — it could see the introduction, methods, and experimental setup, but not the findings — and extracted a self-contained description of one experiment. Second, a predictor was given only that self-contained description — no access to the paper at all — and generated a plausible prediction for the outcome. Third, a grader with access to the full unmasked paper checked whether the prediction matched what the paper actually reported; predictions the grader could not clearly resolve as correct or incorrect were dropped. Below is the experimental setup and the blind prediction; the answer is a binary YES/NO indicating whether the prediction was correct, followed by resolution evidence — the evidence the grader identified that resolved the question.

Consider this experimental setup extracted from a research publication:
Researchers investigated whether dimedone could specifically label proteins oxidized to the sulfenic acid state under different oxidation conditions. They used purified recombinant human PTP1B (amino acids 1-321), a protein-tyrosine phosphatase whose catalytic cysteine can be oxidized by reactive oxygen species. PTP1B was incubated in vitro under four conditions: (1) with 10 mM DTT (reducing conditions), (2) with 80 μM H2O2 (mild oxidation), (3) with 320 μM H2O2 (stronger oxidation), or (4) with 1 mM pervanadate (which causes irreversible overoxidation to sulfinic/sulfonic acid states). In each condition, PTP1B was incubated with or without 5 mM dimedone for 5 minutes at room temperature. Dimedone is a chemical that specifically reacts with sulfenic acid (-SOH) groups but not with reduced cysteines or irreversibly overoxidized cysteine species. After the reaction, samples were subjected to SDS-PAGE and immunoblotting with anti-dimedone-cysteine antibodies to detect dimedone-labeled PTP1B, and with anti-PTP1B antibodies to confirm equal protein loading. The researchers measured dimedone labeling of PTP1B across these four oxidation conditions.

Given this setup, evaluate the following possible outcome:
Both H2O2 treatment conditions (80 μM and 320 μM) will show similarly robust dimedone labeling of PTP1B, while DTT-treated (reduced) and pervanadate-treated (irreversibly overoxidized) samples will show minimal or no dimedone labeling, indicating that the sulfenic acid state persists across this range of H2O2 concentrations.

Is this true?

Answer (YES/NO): NO